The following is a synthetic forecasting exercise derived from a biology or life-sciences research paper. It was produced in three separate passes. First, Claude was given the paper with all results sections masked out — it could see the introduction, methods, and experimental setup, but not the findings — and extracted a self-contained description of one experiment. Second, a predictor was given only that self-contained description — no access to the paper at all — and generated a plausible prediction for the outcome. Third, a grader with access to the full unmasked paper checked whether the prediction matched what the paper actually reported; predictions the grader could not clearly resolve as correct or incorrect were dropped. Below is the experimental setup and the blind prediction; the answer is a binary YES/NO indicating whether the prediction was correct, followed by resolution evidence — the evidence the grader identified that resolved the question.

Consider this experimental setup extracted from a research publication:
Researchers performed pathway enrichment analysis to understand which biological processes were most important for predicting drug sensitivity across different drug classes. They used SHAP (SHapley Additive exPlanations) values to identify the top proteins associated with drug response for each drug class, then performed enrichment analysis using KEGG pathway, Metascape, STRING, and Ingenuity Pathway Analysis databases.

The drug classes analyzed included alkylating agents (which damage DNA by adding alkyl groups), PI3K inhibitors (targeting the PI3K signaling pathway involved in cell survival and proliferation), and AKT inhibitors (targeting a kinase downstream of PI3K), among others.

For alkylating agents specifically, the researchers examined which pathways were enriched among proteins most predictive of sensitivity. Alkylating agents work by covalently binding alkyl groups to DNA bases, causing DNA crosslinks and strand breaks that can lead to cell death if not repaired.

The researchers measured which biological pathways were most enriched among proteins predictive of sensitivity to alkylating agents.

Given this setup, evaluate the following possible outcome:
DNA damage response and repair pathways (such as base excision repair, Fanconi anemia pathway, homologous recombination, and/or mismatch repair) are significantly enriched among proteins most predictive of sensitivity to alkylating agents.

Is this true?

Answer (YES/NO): YES